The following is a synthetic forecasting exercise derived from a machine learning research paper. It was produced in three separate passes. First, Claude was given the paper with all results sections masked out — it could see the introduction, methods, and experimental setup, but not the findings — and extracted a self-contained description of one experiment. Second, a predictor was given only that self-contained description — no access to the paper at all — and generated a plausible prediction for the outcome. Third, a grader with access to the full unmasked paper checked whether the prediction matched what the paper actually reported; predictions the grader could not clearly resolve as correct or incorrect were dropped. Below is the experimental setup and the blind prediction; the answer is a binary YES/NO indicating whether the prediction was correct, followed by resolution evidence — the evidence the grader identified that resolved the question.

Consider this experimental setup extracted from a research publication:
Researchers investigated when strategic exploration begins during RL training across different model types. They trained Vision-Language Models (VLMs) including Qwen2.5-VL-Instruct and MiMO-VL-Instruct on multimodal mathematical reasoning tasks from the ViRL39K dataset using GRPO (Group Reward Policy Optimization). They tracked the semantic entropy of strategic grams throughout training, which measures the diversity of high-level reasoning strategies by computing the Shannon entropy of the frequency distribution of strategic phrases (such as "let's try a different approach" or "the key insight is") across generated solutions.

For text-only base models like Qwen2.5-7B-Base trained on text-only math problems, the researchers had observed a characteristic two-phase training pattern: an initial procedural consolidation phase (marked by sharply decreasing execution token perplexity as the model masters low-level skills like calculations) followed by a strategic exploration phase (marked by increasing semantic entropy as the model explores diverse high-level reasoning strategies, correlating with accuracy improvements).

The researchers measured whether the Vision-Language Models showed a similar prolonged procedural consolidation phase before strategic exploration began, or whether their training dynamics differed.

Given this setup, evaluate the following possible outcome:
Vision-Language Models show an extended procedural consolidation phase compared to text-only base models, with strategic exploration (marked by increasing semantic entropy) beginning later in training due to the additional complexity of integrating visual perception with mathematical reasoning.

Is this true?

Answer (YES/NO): NO